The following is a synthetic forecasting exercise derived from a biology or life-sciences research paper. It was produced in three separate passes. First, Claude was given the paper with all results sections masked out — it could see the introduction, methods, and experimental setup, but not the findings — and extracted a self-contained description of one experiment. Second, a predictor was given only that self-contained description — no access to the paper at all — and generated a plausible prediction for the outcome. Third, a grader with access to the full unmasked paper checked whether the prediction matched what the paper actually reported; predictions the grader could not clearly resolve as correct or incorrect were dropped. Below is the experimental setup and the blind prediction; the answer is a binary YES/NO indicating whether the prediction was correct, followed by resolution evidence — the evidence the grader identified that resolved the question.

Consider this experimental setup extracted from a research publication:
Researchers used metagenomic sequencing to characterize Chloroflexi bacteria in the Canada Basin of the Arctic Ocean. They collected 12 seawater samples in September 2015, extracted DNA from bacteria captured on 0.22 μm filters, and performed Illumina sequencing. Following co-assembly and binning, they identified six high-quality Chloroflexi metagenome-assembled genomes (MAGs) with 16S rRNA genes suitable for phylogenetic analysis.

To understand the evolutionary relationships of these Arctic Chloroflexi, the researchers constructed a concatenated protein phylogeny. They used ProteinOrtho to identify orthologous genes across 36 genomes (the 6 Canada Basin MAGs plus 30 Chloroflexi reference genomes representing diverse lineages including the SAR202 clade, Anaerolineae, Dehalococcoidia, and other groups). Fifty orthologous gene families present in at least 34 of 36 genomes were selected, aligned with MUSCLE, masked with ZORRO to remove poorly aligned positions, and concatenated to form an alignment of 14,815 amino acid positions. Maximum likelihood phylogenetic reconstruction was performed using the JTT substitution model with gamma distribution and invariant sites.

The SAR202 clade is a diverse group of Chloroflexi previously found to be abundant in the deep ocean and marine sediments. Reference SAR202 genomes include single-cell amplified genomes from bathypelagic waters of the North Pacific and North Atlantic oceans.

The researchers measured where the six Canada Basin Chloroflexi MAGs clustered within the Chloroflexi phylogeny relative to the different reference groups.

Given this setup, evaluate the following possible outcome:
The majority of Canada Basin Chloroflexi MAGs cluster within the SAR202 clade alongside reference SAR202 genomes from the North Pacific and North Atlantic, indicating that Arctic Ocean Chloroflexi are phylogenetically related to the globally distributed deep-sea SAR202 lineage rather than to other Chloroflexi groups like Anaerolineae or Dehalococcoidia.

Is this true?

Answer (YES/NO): NO